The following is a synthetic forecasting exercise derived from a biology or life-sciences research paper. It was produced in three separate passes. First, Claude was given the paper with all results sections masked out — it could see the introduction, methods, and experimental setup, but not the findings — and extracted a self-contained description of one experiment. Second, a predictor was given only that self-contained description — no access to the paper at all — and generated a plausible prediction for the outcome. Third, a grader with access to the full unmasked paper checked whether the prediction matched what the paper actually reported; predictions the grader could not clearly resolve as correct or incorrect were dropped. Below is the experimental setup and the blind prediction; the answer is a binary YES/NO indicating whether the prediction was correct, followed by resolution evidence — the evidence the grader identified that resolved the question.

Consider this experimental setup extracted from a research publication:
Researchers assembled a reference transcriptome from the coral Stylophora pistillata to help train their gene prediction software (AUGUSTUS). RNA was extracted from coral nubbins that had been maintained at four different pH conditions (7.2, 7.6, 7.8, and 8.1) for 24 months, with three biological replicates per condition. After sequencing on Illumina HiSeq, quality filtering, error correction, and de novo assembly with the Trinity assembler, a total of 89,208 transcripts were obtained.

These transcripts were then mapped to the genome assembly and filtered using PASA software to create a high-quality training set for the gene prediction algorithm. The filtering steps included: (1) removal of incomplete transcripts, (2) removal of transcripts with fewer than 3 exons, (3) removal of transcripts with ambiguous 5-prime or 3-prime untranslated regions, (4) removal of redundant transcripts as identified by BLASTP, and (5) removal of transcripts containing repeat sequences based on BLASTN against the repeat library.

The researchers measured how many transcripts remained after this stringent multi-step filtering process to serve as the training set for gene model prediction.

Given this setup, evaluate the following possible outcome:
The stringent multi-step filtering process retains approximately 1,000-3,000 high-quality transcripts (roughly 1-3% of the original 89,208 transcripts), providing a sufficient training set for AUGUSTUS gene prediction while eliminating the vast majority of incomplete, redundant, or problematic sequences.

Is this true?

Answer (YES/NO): YES